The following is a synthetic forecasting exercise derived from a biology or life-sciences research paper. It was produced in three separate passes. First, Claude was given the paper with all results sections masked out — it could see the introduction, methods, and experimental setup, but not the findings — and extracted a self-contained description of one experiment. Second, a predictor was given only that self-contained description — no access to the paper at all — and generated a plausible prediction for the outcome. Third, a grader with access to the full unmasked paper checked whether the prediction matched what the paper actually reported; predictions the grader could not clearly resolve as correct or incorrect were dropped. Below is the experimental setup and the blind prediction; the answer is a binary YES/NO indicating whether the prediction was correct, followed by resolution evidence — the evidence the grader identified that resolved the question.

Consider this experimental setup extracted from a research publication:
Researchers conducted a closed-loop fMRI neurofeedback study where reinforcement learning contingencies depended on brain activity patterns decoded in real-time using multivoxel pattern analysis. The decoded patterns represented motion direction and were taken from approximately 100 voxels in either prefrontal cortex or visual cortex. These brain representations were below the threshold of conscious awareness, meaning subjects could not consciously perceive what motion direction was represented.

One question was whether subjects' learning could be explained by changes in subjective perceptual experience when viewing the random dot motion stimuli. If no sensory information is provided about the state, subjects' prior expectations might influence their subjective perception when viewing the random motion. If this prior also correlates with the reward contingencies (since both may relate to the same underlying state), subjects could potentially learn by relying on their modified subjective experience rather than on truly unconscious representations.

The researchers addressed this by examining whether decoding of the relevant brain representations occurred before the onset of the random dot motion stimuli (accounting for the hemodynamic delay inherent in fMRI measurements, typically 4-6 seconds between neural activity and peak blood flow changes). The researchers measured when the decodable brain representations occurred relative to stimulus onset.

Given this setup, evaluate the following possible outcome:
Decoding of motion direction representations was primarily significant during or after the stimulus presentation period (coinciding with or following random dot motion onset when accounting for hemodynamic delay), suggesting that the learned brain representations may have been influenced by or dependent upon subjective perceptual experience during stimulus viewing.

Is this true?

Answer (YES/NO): NO